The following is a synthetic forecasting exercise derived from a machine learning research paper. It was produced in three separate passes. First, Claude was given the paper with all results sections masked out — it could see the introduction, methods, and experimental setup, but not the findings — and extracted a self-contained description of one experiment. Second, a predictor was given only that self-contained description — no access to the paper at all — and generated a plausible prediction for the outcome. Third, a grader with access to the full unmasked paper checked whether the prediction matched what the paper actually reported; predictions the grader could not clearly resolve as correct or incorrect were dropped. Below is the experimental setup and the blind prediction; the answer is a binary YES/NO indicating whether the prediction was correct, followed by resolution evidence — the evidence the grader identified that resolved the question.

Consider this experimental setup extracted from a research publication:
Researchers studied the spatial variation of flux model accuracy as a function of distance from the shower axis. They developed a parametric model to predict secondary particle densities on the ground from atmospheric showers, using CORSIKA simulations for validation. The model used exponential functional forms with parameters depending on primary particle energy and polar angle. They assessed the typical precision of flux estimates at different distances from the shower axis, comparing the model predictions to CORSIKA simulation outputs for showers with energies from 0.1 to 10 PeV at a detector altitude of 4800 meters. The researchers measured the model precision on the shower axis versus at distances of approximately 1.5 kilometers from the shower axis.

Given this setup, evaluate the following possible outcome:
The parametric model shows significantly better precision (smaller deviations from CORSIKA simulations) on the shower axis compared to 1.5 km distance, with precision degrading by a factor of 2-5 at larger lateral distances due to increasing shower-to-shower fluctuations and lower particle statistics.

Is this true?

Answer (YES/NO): YES